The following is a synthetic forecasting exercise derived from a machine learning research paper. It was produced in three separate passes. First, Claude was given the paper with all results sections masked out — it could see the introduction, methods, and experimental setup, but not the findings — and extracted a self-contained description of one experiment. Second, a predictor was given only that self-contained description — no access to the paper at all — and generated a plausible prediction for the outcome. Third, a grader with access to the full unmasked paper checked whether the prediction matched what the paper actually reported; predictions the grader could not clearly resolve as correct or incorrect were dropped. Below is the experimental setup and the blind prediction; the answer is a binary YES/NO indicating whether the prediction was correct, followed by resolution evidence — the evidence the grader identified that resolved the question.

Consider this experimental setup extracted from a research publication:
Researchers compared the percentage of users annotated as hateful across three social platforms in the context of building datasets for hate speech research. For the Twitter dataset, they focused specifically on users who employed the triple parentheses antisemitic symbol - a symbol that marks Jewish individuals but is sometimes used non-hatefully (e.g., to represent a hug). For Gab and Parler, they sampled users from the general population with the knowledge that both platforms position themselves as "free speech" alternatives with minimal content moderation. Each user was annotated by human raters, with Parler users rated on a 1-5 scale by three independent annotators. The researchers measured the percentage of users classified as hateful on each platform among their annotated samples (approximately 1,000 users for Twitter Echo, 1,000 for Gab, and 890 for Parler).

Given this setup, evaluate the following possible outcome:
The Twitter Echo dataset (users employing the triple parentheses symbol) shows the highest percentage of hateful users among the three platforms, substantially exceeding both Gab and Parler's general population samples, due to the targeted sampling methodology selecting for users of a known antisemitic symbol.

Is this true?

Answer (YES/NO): NO